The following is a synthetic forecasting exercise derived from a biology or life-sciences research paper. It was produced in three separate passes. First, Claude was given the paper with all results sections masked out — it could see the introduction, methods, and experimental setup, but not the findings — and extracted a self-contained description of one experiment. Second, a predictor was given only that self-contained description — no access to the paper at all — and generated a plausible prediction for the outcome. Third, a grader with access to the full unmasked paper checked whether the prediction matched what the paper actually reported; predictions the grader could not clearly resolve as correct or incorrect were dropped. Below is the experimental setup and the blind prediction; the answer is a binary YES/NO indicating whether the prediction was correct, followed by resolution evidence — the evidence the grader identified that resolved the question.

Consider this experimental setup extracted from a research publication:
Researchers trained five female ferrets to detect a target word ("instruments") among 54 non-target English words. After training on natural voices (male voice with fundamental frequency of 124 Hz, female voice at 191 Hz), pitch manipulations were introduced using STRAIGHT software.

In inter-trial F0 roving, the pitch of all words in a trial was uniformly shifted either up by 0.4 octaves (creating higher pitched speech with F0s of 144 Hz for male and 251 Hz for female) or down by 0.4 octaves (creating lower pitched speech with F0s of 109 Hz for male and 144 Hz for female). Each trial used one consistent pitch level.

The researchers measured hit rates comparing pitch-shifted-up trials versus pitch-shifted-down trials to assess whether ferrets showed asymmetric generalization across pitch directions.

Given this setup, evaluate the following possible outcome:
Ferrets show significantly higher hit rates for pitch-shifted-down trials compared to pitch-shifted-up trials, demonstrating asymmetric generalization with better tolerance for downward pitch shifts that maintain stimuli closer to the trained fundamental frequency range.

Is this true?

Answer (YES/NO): NO